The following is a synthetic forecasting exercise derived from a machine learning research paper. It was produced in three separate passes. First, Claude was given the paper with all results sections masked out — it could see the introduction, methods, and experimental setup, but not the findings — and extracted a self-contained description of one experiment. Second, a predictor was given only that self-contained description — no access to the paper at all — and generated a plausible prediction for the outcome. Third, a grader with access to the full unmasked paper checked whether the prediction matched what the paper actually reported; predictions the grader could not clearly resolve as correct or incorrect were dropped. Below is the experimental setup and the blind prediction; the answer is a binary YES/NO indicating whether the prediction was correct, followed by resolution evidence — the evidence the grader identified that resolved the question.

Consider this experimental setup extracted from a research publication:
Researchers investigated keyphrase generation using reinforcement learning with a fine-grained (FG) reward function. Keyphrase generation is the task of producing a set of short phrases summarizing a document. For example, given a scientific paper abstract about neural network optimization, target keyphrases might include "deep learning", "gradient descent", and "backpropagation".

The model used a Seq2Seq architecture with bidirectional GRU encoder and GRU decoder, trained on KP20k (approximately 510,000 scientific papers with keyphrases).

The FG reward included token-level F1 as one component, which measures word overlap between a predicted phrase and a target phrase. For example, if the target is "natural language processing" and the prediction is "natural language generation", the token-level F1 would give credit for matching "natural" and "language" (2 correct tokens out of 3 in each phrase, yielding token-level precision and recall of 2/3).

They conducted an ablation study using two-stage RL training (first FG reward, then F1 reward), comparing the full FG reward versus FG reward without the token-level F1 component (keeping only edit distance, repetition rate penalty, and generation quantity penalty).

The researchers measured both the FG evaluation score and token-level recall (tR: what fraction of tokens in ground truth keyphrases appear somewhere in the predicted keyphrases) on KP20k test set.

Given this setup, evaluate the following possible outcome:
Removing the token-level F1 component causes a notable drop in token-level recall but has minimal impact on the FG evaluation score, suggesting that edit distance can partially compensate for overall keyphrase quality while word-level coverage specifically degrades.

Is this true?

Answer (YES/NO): NO